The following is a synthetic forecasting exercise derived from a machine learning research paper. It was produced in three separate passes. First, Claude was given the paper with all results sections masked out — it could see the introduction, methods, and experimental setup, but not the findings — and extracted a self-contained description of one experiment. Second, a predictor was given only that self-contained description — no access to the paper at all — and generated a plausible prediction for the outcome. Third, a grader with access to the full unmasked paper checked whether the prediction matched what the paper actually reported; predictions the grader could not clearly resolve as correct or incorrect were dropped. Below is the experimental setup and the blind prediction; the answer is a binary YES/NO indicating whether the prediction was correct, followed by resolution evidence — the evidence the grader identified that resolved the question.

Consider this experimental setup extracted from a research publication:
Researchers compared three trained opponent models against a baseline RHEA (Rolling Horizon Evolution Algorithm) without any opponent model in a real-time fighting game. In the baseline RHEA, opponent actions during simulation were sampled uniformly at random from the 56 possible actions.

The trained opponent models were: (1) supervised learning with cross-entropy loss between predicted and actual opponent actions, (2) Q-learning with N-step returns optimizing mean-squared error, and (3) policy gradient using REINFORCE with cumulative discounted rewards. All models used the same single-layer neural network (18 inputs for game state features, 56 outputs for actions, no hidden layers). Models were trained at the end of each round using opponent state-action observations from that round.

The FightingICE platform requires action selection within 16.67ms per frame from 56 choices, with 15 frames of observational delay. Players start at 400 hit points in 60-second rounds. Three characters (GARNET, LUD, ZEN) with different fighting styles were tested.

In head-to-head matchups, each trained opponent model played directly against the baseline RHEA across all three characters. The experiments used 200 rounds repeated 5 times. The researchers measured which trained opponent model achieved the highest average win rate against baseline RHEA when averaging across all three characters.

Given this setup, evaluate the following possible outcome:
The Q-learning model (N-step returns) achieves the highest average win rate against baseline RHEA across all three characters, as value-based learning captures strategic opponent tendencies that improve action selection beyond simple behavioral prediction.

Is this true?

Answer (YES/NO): NO